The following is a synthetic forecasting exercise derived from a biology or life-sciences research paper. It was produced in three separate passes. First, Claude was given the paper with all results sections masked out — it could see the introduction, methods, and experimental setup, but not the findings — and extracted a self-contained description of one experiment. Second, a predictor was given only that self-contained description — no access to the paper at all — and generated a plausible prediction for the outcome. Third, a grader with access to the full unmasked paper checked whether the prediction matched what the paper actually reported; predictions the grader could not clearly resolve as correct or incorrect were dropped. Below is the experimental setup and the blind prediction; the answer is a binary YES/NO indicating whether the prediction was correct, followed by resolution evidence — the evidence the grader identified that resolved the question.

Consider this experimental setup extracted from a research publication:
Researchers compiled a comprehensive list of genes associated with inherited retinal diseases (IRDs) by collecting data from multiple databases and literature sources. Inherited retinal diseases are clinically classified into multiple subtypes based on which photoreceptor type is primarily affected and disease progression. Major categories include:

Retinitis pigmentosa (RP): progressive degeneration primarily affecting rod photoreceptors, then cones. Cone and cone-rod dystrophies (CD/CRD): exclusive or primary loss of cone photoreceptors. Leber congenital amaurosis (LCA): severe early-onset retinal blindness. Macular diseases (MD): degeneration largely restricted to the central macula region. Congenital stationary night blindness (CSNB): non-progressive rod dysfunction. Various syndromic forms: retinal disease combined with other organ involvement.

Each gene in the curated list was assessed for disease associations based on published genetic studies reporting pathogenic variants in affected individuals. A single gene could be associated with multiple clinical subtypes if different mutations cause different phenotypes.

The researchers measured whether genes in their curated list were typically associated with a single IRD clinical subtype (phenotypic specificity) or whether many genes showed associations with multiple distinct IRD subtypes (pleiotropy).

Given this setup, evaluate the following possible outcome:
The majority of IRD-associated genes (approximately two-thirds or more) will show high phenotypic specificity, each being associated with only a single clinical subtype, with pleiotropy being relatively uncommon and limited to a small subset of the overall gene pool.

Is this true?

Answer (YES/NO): NO